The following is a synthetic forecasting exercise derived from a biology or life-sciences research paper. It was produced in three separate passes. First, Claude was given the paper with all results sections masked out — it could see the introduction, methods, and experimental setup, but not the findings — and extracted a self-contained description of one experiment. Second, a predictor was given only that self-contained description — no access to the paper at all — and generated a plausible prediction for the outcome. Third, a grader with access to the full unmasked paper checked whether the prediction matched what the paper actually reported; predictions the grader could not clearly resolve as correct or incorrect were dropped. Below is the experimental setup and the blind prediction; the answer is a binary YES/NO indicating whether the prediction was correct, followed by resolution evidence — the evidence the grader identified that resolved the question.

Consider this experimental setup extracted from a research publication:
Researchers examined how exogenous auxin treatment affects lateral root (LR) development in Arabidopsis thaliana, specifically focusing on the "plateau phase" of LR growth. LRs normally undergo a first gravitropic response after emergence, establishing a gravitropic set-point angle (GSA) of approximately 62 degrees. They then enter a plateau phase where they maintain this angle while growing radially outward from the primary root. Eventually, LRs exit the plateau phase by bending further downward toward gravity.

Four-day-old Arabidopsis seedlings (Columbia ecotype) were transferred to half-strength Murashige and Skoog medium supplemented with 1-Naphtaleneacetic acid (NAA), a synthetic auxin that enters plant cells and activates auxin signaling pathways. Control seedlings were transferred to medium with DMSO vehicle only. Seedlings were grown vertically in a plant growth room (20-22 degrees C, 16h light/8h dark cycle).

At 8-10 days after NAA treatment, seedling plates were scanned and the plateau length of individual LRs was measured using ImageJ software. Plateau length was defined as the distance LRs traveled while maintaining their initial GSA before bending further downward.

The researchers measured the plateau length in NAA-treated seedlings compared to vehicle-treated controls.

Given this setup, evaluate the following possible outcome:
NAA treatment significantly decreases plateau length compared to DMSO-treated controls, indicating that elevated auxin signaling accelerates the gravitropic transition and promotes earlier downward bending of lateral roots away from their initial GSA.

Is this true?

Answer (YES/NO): YES